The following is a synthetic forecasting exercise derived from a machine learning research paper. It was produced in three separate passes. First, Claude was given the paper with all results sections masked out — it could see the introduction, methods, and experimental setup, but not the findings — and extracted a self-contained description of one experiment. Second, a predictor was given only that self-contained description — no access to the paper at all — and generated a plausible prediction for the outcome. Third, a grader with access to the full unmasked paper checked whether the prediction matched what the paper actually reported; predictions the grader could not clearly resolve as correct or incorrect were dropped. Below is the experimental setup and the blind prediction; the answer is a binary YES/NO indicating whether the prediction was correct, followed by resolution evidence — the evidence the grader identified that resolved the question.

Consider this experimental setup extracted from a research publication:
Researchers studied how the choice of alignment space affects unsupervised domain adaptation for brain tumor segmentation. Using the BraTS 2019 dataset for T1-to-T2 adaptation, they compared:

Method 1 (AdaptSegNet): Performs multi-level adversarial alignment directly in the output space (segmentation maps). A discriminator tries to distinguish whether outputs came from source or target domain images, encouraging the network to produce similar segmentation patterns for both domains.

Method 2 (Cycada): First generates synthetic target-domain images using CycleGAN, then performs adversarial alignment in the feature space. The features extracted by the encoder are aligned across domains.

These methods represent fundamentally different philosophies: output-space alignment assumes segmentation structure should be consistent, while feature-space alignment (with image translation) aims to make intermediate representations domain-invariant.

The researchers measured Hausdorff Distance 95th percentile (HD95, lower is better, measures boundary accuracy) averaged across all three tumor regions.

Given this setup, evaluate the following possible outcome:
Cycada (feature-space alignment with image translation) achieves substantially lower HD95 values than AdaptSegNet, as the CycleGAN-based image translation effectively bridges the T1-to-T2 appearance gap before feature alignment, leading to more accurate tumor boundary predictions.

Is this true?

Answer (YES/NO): NO